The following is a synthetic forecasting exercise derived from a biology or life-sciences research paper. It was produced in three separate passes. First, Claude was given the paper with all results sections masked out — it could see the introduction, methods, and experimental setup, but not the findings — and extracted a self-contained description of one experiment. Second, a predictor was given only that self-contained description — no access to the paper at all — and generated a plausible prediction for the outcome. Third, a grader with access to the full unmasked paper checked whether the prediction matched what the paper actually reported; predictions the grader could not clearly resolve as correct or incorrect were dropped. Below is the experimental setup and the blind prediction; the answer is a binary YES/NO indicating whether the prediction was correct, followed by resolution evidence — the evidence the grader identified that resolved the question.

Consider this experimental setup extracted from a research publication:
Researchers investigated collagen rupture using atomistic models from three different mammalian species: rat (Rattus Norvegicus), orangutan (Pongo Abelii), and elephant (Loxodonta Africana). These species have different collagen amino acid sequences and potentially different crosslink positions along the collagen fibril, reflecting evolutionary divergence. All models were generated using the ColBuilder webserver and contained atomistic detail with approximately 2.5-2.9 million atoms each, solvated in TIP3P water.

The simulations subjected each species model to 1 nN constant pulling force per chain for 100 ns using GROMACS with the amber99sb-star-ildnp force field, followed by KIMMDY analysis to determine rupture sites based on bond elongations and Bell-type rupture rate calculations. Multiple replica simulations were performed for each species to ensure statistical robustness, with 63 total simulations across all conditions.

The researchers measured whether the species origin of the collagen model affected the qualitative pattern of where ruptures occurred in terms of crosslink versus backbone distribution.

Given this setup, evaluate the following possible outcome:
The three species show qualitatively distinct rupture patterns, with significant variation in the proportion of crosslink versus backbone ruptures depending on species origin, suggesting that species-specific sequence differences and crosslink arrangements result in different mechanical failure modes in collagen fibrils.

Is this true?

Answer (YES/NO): NO